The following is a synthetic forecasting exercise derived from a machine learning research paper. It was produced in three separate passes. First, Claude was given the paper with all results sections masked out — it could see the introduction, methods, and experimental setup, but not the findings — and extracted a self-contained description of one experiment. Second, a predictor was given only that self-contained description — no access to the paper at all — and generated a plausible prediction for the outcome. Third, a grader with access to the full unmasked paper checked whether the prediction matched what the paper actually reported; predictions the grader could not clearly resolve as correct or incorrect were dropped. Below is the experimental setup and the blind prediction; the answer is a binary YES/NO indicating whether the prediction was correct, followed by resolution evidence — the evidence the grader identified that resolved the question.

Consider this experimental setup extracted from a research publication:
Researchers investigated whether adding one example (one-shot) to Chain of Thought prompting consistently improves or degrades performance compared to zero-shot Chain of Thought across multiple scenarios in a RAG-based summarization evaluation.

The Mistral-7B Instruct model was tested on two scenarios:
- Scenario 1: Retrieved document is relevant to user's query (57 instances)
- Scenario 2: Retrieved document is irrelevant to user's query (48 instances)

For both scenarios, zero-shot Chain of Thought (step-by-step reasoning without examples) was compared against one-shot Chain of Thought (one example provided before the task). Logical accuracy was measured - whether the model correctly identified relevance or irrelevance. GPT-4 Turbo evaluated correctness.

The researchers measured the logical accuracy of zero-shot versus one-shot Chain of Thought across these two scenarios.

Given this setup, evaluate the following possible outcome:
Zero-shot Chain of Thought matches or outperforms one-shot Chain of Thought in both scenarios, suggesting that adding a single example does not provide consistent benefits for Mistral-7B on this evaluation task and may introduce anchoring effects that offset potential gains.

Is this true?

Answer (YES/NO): NO